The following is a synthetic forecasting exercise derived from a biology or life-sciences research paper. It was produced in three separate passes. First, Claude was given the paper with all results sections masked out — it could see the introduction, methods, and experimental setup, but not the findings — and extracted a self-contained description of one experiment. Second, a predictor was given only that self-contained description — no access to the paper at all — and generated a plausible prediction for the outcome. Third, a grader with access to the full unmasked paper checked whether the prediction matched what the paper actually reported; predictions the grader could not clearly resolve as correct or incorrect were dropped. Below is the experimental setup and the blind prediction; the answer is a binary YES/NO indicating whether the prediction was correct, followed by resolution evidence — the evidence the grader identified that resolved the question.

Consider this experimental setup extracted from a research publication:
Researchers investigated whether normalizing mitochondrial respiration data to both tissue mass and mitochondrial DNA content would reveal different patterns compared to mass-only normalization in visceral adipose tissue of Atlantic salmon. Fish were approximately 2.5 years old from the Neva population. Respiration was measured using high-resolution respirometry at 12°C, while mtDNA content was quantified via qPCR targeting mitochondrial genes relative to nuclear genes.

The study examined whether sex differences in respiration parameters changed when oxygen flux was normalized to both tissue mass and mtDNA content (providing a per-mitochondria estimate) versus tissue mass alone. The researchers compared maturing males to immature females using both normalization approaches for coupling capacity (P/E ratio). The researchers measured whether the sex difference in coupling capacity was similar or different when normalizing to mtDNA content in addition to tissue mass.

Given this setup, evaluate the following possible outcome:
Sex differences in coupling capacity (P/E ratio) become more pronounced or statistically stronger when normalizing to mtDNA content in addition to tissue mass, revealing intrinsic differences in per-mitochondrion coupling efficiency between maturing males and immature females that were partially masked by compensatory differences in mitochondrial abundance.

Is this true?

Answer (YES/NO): NO